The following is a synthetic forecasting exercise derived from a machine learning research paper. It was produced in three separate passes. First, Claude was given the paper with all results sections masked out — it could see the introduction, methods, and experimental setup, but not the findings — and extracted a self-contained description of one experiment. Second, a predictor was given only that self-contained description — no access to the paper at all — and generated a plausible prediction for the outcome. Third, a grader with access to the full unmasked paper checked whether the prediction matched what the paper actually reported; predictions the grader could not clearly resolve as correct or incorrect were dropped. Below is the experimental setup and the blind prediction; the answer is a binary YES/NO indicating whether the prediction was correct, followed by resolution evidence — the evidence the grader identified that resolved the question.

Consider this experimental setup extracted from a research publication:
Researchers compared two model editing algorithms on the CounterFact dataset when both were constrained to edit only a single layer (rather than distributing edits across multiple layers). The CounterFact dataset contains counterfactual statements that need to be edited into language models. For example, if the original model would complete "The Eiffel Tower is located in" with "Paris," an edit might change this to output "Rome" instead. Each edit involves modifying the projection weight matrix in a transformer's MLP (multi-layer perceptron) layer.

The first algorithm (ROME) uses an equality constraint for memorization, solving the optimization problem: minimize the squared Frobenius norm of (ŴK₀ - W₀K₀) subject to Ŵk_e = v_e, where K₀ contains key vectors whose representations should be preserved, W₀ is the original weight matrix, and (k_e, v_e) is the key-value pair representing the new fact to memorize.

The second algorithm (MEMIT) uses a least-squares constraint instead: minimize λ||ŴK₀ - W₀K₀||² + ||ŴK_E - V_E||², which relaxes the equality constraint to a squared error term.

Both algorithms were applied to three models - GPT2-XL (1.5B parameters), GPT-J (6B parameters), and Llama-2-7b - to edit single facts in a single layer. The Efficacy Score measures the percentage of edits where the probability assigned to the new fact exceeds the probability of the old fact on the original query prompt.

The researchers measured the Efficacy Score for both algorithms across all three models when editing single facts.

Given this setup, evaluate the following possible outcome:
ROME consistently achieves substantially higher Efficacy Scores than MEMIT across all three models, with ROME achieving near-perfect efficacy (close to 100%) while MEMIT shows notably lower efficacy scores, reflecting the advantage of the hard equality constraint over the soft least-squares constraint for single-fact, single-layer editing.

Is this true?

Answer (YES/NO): NO